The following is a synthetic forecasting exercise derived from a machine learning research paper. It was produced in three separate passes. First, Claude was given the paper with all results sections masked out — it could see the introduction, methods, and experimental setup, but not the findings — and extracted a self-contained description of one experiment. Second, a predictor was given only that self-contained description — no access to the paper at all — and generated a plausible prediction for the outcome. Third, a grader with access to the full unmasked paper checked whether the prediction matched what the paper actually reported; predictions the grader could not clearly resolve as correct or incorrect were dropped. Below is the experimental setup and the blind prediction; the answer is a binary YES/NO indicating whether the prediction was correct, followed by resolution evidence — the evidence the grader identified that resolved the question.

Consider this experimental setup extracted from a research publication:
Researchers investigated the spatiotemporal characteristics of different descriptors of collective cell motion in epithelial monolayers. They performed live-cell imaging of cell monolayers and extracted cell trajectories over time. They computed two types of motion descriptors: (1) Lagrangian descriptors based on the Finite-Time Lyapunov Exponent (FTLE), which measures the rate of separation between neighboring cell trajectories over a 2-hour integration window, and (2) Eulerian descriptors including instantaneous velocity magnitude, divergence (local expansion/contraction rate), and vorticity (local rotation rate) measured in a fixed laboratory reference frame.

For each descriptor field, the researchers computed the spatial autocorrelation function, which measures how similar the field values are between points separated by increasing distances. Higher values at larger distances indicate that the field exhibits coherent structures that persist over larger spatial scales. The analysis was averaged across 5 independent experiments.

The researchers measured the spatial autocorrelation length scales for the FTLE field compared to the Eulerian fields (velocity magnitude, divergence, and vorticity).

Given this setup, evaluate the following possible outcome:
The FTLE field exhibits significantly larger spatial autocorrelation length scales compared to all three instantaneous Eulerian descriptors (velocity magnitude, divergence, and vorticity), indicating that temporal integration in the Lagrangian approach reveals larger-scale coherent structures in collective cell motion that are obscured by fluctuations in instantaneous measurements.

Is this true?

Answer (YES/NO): YES